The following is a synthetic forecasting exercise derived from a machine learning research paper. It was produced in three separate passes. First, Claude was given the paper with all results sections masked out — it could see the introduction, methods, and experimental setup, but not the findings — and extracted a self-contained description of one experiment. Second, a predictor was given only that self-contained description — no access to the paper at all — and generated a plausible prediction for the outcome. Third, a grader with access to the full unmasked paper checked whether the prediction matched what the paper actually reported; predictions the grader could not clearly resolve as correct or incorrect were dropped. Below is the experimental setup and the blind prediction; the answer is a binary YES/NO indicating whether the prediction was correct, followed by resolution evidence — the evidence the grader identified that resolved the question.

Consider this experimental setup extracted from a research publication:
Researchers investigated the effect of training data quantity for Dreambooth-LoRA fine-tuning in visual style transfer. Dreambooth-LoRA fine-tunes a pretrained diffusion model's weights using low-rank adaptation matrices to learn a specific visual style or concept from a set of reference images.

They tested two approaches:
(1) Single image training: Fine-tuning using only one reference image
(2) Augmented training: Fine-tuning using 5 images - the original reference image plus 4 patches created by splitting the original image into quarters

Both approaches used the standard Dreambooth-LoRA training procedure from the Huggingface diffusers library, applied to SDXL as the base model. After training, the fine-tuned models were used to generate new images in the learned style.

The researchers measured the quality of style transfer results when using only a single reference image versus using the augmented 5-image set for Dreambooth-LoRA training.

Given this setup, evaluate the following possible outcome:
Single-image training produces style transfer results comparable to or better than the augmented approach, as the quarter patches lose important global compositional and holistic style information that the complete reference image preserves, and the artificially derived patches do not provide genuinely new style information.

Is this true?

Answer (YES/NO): NO